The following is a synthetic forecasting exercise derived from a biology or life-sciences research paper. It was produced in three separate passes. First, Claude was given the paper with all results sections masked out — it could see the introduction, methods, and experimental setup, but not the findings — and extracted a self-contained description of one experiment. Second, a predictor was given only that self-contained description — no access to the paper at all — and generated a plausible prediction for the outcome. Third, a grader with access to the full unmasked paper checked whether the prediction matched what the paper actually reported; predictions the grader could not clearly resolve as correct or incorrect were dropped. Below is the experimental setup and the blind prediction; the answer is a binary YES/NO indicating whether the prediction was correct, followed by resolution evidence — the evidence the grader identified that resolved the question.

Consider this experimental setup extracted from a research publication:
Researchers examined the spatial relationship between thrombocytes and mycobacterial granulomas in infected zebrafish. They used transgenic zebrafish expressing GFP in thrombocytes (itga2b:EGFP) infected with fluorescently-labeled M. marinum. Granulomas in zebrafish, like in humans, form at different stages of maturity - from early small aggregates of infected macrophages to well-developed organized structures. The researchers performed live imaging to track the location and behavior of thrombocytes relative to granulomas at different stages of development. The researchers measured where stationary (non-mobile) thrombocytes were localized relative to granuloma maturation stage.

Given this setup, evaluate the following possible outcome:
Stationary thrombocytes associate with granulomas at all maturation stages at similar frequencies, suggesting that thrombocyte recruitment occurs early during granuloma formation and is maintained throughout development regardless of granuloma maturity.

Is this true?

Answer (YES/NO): NO